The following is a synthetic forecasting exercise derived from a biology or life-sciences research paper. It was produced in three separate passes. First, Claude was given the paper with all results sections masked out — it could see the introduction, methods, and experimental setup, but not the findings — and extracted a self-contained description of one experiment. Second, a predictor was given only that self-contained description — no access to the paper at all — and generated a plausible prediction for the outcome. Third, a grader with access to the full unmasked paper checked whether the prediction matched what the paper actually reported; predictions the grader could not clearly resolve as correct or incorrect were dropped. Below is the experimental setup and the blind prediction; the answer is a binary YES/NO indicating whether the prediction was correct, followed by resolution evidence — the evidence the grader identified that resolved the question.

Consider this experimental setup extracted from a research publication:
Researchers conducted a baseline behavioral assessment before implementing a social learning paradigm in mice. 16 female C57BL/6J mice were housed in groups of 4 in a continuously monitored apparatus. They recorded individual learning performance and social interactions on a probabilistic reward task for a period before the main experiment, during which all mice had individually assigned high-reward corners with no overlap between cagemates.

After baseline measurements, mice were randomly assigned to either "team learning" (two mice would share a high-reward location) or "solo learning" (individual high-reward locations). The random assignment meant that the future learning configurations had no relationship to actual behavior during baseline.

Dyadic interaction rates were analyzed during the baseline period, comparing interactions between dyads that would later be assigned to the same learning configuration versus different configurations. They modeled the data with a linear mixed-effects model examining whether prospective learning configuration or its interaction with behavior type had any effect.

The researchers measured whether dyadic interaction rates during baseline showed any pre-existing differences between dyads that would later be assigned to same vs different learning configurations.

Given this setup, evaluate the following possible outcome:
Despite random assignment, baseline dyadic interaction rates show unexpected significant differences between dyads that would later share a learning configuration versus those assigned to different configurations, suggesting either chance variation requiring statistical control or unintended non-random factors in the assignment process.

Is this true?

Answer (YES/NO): NO